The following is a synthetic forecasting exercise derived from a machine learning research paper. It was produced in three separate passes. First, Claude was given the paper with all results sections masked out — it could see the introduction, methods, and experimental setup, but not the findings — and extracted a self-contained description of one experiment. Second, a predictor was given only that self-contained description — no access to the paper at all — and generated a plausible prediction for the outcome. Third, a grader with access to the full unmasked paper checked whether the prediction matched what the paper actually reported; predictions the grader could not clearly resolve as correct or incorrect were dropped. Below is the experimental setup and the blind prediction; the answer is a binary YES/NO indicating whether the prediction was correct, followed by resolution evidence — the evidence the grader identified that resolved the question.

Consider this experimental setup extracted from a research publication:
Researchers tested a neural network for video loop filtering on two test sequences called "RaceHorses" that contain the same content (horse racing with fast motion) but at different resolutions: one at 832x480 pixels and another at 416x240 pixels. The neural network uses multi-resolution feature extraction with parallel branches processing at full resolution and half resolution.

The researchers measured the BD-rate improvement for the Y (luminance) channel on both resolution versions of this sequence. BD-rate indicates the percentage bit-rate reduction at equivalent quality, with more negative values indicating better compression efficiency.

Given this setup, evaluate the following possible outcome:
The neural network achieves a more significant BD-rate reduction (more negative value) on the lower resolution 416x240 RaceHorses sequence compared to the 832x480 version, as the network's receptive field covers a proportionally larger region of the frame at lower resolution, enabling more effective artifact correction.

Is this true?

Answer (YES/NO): YES